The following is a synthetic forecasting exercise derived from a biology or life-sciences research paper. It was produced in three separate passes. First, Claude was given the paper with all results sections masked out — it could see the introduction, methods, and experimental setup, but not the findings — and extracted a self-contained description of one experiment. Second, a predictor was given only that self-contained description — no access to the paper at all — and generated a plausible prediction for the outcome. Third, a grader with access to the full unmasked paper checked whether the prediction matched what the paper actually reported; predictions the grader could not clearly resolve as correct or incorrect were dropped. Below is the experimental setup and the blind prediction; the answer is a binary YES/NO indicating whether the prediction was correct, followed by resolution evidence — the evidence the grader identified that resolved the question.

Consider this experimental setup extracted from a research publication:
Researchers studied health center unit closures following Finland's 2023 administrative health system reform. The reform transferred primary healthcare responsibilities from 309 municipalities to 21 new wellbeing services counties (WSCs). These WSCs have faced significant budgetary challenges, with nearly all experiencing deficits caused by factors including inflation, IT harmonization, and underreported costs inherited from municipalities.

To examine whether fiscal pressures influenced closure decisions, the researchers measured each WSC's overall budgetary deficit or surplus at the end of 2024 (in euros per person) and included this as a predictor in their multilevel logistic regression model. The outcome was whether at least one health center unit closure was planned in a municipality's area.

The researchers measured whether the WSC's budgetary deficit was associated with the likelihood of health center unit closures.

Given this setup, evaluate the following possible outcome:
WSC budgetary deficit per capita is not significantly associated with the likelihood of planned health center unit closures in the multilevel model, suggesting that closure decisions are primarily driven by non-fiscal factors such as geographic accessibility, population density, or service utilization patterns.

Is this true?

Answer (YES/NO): YES